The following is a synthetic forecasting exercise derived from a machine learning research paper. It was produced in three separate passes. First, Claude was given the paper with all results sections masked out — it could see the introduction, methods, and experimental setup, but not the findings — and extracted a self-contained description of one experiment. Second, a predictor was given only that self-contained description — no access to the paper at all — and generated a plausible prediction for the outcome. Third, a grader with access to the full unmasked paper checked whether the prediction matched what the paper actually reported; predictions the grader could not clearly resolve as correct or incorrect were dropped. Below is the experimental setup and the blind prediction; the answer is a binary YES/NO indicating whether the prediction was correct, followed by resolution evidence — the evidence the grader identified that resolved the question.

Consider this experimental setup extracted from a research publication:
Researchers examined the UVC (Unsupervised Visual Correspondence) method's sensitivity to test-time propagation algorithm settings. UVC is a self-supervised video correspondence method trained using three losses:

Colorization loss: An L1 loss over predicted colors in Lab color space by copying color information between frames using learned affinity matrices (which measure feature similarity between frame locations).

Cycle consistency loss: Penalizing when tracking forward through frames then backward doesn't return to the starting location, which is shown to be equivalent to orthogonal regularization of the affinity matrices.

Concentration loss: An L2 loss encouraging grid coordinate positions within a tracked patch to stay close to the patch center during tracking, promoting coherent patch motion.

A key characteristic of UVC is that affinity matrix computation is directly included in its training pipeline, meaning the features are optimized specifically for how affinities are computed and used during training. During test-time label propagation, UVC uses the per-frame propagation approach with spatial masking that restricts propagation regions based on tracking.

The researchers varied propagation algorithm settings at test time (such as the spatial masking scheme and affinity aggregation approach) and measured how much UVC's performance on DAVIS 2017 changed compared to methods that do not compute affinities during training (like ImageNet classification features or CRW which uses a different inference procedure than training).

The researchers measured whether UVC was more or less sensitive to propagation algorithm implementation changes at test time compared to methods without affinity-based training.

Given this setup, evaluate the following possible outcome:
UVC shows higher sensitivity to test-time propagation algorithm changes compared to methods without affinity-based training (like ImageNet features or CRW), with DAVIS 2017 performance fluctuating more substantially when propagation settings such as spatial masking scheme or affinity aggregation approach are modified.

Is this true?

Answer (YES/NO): YES